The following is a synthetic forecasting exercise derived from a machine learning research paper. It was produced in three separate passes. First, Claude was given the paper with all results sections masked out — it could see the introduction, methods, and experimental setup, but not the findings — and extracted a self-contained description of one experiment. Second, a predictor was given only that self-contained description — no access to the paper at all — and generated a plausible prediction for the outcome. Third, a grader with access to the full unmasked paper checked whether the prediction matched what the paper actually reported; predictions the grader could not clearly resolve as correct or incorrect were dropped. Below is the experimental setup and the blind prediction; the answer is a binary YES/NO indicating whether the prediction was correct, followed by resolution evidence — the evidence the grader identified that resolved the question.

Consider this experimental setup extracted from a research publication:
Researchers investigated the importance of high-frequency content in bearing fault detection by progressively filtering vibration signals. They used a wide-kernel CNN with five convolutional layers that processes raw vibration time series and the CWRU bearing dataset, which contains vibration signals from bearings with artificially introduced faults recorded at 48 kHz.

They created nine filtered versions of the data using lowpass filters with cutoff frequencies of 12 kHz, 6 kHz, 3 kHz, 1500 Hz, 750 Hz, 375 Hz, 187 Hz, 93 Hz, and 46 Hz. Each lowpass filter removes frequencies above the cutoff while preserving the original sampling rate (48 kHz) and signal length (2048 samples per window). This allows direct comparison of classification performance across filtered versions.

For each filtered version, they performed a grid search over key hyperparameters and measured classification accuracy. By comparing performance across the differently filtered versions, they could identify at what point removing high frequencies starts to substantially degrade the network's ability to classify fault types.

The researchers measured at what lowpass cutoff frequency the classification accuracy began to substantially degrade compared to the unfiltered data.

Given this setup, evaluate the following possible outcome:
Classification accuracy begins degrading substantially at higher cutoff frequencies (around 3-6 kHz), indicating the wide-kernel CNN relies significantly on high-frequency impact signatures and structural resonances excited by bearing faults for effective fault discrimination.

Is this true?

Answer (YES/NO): NO